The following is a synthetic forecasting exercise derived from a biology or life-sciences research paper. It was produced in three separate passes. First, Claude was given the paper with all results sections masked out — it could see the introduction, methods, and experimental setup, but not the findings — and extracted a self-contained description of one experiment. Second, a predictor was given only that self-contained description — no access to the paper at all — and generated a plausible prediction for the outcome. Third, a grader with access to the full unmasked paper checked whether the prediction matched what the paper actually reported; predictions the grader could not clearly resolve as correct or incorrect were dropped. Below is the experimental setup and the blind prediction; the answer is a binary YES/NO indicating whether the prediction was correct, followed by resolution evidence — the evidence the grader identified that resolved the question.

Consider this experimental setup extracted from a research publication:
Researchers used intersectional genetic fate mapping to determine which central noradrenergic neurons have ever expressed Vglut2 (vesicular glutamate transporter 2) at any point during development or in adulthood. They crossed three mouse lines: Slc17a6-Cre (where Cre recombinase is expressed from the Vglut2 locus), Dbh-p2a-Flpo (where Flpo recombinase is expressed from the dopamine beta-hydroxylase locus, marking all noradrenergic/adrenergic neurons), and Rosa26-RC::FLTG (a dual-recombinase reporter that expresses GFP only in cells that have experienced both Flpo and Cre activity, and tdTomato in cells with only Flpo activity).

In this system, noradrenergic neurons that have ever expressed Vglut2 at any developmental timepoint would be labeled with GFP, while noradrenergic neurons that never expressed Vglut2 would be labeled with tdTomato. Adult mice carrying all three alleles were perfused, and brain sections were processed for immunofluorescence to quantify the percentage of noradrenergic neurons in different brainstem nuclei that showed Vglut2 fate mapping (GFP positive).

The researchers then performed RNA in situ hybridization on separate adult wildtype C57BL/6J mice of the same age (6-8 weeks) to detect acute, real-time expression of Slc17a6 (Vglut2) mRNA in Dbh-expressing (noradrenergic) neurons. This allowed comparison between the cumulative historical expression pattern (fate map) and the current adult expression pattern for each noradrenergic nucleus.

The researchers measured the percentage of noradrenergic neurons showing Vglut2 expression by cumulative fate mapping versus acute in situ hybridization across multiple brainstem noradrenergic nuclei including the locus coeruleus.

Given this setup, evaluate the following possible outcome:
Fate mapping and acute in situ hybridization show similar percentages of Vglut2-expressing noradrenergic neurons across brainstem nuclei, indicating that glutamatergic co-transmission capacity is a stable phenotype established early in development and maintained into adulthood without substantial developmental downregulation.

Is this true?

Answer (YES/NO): NO